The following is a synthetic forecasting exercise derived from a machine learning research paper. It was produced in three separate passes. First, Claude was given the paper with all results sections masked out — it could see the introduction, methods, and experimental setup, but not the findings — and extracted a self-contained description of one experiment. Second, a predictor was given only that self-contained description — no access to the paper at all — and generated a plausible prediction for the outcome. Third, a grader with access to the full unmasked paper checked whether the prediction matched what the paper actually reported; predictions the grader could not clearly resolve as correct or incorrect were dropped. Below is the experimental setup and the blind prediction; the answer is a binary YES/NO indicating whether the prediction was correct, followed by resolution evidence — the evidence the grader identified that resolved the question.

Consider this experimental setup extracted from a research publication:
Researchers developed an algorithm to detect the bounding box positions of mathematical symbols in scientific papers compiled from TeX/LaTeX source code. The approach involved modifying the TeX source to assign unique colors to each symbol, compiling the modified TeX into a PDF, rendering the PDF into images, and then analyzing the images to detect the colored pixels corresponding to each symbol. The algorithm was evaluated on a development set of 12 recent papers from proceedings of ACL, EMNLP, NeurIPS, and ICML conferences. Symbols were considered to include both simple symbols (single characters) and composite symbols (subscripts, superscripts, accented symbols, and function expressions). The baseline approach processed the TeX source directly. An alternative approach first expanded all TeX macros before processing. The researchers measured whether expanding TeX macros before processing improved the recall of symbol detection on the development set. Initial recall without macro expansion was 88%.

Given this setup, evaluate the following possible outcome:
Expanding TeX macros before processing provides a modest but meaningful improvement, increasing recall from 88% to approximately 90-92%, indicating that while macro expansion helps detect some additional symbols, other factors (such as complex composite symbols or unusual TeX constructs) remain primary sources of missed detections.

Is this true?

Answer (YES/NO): YES